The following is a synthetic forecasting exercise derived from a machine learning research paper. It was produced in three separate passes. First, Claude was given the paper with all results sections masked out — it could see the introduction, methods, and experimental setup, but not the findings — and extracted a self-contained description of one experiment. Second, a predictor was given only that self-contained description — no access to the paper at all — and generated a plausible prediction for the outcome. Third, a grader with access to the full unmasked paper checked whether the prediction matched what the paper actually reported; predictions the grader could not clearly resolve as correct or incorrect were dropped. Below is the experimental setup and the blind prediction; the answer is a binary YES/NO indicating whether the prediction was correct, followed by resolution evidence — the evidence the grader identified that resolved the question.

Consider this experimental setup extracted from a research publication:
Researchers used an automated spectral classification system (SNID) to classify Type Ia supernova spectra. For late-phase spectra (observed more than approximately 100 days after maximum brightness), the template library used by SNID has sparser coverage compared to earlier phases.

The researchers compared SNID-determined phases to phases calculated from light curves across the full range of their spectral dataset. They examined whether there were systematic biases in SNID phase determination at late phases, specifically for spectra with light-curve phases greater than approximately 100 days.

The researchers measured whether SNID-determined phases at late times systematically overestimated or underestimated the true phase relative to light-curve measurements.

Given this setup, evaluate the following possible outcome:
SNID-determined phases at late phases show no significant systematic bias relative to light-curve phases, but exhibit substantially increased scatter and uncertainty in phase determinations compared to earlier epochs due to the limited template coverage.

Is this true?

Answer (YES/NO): NO